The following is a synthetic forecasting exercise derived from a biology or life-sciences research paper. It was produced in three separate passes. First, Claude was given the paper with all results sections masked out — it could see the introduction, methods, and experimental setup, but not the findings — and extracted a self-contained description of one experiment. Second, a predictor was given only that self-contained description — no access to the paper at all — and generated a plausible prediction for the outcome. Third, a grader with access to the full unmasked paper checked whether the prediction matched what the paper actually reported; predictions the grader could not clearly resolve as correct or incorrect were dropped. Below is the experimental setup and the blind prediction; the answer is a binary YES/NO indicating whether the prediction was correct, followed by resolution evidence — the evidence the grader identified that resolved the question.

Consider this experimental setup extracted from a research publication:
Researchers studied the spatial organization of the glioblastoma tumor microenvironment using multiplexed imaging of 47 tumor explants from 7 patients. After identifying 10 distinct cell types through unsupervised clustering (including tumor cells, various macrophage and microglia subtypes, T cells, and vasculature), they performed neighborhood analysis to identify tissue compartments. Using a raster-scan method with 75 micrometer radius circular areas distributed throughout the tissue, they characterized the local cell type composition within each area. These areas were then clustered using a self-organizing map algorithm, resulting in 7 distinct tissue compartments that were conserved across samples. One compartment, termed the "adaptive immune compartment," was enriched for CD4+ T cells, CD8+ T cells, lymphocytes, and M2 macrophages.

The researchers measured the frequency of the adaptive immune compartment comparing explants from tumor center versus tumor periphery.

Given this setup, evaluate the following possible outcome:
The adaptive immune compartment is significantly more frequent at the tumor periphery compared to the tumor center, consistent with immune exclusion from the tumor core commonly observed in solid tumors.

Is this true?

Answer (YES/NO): NO